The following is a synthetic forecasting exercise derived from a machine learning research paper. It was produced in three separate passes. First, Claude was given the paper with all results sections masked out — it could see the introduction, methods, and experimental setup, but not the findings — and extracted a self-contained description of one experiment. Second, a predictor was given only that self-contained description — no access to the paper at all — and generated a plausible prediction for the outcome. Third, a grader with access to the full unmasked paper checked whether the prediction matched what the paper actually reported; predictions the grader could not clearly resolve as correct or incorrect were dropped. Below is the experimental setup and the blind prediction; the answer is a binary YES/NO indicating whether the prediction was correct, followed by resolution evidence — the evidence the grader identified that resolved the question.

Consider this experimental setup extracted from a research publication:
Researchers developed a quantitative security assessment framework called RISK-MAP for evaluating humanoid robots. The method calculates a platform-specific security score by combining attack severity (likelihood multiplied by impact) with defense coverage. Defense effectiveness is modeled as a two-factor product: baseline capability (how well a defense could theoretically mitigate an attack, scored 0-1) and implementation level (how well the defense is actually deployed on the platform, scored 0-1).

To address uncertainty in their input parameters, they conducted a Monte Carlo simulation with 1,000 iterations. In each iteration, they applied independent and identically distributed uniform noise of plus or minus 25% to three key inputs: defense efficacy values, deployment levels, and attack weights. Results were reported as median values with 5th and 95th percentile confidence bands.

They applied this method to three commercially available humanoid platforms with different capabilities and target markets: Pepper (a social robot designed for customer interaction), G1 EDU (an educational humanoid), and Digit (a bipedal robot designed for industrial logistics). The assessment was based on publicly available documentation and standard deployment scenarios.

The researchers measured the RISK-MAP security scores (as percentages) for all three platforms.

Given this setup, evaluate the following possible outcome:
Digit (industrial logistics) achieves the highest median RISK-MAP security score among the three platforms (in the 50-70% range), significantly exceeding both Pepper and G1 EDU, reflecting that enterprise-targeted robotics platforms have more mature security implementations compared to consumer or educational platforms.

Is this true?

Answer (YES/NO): NO